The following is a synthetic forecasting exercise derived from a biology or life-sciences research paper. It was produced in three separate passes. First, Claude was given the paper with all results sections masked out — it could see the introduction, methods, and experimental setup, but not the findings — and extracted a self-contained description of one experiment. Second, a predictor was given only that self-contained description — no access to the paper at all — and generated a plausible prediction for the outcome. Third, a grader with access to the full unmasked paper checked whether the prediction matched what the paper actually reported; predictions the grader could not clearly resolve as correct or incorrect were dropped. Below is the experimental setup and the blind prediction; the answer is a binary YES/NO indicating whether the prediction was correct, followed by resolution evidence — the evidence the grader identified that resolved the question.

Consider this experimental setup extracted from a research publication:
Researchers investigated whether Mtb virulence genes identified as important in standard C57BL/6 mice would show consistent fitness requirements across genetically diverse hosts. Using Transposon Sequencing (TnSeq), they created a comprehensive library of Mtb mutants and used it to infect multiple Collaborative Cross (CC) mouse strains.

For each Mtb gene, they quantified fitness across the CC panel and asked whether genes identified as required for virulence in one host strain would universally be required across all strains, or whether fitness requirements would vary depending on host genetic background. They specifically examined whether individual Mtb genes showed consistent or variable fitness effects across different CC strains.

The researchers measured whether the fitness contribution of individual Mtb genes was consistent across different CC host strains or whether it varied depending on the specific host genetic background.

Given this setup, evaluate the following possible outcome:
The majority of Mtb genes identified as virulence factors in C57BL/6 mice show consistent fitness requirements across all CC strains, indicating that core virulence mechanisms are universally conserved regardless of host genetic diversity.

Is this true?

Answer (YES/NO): NO